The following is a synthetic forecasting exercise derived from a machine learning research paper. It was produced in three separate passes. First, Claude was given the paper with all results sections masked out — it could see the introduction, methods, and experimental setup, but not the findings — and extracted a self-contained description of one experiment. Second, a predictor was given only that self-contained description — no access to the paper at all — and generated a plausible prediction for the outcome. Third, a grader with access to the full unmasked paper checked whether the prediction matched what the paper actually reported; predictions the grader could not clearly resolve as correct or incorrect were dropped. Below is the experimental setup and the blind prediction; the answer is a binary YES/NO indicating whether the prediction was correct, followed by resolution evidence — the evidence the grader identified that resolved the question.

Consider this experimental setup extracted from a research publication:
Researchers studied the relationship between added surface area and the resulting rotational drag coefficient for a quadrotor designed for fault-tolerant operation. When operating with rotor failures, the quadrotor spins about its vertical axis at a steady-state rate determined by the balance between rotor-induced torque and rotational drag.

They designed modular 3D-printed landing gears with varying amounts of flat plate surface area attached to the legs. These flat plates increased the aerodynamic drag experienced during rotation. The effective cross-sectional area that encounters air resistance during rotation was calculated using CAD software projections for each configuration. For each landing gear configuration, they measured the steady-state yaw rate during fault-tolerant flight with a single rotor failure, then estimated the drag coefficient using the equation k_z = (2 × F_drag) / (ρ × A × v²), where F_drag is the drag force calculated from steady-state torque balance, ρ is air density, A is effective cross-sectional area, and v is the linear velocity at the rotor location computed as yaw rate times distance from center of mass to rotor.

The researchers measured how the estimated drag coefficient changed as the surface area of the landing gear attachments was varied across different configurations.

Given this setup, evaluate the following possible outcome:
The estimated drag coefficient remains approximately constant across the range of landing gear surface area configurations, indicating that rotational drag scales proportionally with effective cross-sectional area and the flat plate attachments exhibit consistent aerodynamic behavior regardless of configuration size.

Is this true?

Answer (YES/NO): NO